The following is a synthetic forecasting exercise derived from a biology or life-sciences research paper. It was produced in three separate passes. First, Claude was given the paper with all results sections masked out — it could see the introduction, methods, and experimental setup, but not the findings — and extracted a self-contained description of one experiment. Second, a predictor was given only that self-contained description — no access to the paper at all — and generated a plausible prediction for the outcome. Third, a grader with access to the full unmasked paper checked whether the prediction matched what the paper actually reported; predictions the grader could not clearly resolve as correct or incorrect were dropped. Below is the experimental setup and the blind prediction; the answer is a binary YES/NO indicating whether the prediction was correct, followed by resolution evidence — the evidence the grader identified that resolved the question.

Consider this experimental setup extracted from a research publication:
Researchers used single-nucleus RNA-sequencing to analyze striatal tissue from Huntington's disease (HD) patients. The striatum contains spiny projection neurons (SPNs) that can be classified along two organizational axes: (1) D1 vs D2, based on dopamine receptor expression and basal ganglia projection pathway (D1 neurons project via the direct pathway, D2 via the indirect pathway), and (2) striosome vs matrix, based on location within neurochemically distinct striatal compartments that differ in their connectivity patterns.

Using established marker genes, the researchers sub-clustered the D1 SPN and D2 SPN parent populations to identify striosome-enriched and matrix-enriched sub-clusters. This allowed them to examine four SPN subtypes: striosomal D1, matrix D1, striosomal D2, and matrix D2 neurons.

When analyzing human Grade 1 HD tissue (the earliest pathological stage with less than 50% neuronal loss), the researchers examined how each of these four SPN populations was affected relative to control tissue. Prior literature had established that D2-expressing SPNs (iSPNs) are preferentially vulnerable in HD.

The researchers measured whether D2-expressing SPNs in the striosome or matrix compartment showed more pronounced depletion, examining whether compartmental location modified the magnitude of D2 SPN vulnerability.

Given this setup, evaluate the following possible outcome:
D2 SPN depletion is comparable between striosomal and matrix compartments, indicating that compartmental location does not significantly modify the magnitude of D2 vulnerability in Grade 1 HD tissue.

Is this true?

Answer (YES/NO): NO